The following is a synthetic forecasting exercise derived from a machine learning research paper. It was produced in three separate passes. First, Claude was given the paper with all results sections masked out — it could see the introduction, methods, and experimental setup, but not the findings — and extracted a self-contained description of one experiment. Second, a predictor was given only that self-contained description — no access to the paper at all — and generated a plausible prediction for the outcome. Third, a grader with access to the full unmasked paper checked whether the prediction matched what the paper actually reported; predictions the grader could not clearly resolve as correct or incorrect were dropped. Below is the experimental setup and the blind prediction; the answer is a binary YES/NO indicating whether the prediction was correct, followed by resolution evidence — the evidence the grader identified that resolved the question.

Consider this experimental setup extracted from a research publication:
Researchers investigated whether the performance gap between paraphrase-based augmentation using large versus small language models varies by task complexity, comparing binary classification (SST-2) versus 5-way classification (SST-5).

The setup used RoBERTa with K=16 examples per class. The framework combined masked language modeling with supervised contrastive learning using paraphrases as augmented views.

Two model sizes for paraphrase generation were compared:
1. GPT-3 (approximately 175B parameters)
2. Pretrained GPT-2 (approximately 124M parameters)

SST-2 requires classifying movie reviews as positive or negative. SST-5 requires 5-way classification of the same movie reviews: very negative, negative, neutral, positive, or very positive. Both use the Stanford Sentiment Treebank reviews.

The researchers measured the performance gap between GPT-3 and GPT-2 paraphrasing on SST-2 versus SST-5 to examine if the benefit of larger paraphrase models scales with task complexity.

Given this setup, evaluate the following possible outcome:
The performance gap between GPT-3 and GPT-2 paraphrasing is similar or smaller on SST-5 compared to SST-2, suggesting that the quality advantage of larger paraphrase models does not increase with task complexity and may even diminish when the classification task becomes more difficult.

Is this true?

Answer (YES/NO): NO